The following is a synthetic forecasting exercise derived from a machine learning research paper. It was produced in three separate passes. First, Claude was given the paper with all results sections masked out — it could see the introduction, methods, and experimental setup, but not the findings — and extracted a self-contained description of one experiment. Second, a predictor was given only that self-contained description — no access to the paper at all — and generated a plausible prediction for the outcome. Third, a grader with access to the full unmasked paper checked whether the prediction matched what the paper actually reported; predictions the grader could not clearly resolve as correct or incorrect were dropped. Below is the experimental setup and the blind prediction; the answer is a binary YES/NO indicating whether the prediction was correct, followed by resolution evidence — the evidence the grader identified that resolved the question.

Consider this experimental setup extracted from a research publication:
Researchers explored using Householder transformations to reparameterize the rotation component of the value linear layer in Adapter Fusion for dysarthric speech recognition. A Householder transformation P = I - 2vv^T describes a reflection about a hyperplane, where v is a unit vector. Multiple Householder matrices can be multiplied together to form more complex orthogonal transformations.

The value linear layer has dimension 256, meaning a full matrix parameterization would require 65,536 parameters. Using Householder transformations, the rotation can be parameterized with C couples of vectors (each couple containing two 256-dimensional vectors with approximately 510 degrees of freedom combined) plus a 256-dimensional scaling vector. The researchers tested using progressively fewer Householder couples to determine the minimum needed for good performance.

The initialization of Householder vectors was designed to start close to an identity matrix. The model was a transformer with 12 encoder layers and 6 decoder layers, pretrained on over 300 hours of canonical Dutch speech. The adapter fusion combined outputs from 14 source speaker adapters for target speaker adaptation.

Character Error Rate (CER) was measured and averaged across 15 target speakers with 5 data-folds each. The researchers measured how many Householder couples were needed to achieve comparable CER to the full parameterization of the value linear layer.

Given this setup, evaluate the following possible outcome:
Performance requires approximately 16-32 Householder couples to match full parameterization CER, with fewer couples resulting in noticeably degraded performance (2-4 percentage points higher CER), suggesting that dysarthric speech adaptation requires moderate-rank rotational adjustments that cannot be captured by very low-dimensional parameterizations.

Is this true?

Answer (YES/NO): NO